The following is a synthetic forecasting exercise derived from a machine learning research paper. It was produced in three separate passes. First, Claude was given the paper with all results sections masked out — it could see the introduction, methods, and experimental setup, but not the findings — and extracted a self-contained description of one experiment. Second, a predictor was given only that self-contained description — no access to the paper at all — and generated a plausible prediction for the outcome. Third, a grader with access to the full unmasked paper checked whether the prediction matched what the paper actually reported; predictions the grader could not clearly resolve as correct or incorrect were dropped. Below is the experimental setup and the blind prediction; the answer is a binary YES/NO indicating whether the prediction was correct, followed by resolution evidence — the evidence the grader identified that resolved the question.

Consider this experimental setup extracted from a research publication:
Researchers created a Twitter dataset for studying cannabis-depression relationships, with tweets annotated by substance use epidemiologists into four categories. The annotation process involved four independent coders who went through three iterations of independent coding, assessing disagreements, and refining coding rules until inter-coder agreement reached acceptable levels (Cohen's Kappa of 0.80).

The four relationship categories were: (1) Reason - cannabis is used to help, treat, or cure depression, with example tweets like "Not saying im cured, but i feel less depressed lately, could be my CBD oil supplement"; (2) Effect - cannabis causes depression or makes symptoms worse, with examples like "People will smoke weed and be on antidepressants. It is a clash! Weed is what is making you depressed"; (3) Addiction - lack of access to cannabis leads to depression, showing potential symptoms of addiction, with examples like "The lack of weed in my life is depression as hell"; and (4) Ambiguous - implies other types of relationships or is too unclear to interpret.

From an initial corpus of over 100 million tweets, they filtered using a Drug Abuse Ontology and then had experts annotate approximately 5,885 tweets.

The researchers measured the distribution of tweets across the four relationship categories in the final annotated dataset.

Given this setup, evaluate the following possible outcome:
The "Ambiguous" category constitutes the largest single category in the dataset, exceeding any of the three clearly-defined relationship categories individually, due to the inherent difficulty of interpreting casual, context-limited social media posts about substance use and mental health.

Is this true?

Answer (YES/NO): NO